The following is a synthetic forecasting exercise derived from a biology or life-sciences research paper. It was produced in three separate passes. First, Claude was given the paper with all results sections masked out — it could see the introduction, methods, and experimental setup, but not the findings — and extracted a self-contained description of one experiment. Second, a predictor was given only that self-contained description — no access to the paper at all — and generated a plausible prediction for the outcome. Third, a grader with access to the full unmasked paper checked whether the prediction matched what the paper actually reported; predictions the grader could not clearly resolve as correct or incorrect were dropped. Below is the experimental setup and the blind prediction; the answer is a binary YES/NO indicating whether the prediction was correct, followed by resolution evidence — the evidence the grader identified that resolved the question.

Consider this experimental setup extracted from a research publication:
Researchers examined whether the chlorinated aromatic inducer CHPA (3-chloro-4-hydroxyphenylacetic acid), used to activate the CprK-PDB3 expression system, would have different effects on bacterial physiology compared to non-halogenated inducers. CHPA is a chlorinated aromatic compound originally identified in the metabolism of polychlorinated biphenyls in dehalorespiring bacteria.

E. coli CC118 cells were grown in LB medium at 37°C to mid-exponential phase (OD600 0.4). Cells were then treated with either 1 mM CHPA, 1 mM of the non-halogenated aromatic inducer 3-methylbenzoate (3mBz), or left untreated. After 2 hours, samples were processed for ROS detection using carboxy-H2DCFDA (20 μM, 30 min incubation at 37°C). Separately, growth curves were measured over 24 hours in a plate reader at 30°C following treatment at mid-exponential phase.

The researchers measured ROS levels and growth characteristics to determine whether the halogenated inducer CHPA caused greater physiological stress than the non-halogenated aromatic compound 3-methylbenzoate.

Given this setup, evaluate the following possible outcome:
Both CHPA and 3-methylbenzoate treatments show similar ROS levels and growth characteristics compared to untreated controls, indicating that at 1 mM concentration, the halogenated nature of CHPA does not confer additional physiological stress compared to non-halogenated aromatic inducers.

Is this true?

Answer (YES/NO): YES